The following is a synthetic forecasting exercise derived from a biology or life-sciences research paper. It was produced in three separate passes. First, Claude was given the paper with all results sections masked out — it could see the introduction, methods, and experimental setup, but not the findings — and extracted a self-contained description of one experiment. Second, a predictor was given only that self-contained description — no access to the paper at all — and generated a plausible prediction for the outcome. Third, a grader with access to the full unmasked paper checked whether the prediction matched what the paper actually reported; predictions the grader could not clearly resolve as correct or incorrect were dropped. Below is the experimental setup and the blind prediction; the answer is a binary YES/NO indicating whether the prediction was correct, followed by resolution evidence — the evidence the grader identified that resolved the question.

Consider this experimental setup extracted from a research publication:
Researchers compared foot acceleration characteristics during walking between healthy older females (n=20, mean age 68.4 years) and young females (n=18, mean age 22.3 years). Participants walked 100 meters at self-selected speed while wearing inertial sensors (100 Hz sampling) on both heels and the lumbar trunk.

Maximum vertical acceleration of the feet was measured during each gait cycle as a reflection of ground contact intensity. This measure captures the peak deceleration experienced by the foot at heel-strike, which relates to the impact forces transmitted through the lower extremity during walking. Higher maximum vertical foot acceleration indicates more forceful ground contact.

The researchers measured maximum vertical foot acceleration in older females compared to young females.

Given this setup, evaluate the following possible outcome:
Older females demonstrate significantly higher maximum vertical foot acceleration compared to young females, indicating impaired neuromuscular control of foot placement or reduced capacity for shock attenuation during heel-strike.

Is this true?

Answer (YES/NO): NO